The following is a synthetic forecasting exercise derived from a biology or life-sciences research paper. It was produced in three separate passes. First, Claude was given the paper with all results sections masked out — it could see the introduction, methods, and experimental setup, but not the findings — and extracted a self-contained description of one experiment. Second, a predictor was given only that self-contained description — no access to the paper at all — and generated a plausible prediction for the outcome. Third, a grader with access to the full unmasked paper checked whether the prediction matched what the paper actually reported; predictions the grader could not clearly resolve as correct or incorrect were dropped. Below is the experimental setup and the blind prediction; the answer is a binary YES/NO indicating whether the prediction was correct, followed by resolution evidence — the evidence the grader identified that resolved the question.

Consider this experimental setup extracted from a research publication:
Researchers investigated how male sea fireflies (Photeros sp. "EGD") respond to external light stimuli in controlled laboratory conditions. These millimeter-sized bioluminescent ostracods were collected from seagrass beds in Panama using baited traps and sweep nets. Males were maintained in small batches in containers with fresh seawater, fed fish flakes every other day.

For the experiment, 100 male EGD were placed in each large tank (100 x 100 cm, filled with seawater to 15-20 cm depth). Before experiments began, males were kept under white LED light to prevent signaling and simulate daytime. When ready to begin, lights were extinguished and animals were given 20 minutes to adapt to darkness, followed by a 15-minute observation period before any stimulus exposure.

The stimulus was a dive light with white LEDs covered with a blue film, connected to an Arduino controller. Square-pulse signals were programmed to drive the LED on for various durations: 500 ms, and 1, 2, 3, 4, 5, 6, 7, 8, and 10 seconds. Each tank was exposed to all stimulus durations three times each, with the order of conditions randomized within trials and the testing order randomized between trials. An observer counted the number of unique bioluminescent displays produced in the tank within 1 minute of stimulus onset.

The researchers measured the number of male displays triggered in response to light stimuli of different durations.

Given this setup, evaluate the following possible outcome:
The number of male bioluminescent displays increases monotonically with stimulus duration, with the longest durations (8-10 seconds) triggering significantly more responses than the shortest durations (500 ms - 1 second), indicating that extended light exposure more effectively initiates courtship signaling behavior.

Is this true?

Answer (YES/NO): NO